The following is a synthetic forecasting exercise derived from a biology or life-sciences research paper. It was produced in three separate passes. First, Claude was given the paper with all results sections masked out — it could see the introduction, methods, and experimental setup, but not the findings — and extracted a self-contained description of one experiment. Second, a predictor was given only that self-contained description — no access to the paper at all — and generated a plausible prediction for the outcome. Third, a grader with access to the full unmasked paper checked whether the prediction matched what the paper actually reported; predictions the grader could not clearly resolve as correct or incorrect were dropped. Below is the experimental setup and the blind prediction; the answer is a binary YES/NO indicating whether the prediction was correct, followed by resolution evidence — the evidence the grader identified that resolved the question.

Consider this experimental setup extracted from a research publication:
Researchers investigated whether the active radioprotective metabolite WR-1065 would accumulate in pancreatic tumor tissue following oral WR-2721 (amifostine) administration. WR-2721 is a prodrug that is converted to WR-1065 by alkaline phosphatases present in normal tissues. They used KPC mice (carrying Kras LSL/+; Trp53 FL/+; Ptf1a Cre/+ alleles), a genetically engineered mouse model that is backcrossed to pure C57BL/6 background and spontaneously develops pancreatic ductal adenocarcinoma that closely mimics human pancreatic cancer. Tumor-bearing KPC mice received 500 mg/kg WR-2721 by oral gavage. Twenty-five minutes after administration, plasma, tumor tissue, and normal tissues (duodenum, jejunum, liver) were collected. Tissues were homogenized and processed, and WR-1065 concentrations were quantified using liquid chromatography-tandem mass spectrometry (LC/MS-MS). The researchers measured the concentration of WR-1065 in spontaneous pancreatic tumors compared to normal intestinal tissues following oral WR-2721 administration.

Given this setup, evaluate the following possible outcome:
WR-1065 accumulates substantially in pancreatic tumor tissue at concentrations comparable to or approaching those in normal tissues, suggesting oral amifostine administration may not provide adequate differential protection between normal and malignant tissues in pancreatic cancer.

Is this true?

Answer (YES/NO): NO